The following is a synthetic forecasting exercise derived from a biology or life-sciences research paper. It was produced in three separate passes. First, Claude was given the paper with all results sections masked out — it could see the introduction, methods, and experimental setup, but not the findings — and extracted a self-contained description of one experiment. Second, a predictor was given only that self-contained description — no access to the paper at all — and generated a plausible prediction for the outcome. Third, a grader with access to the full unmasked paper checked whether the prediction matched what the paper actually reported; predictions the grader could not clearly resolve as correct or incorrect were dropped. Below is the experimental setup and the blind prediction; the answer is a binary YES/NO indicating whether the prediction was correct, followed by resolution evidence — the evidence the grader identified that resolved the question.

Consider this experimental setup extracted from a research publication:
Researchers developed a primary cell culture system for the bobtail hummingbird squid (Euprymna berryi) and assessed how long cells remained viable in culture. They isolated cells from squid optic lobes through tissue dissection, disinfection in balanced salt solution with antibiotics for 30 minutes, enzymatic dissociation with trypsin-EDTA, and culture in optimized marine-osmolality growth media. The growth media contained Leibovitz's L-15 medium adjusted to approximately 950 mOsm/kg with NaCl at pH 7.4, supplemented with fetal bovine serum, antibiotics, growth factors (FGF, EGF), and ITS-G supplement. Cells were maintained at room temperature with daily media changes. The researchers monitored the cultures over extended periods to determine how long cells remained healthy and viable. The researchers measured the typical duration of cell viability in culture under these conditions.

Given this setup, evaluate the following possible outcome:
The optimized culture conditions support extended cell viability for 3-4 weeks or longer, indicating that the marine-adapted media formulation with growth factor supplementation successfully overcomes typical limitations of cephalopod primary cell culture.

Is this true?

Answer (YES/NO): NO